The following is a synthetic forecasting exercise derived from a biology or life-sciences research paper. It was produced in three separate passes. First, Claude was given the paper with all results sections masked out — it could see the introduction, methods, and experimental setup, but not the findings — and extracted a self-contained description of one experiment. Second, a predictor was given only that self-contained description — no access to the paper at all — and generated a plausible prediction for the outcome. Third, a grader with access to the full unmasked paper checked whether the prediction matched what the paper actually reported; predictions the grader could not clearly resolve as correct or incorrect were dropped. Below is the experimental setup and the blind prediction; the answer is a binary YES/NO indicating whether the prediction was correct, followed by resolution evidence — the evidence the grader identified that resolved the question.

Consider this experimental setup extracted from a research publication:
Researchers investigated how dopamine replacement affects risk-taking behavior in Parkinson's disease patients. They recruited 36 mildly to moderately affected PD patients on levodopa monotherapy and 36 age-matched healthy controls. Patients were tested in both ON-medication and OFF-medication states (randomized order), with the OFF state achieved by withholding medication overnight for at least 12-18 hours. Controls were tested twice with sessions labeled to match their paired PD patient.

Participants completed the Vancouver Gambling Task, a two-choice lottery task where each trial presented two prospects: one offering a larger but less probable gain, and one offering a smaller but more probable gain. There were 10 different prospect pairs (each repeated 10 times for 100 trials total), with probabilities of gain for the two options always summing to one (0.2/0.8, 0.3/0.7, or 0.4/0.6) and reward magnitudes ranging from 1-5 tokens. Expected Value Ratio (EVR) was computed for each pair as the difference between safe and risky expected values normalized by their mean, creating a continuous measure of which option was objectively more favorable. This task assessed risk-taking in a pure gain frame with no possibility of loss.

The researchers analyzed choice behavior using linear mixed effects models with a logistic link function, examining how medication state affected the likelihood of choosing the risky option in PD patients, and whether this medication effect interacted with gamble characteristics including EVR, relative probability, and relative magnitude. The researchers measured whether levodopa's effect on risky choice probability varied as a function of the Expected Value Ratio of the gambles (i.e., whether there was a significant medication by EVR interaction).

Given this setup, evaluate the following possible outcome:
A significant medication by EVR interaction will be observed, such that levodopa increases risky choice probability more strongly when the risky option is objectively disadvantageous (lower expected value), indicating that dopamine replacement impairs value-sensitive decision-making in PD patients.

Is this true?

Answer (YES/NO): NO